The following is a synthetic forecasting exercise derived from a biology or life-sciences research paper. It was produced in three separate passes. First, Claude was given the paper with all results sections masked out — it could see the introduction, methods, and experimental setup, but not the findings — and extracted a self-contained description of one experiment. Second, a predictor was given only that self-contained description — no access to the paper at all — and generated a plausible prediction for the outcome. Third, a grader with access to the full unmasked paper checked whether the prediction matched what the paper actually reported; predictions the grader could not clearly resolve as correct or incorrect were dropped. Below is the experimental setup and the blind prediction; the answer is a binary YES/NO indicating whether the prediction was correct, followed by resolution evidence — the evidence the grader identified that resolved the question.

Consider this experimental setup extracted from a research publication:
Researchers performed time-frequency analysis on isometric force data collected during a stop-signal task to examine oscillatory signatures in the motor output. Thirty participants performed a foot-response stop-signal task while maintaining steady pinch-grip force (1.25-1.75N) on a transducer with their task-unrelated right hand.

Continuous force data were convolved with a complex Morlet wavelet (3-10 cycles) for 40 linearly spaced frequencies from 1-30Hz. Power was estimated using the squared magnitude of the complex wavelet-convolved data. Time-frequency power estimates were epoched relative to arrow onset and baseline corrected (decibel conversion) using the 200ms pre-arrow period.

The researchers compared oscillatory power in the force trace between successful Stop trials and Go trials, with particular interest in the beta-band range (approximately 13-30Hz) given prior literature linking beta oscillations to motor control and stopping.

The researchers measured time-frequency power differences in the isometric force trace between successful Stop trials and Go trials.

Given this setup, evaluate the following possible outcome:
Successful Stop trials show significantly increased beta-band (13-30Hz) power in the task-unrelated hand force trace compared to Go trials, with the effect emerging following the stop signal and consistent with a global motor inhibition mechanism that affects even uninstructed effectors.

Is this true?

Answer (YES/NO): YES